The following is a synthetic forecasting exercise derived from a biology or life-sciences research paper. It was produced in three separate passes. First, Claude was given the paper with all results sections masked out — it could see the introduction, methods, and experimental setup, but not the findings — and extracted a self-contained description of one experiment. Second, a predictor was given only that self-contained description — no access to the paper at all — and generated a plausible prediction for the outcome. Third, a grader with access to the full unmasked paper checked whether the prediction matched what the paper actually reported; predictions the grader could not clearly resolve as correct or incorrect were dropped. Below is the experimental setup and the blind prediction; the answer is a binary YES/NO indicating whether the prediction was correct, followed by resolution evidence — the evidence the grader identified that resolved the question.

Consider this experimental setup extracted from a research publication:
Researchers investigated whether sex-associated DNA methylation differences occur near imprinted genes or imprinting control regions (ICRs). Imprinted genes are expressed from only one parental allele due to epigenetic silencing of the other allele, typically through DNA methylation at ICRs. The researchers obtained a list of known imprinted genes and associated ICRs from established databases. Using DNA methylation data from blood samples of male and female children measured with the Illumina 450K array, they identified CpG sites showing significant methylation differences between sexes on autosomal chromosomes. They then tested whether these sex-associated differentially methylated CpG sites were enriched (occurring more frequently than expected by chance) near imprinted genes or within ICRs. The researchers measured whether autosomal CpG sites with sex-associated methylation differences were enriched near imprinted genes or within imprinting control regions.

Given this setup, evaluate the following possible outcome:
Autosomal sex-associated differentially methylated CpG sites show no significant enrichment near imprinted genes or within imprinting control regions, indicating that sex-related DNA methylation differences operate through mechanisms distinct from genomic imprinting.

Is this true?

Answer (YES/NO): NO